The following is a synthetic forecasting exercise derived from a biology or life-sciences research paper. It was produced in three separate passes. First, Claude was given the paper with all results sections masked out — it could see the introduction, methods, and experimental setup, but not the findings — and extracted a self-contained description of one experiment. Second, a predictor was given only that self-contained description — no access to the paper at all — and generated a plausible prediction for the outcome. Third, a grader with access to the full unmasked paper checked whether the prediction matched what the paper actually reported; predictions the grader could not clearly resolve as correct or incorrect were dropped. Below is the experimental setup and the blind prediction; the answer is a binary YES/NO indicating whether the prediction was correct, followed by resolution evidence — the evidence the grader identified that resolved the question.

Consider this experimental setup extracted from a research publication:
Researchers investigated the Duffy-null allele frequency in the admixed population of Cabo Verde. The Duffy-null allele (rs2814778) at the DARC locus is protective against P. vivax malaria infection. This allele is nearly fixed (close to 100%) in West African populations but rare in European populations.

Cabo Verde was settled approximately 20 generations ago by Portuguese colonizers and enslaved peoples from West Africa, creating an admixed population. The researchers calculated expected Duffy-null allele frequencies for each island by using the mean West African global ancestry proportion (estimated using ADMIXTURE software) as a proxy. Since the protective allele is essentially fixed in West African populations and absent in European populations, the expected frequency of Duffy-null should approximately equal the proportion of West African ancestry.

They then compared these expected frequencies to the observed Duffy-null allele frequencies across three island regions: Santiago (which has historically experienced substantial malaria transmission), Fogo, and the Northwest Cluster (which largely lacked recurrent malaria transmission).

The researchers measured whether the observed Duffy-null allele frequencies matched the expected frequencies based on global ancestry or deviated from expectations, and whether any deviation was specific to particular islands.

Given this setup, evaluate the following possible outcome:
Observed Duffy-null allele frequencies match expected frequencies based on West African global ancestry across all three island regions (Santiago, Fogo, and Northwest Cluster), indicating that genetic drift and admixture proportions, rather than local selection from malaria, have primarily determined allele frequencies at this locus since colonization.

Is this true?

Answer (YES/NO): NO